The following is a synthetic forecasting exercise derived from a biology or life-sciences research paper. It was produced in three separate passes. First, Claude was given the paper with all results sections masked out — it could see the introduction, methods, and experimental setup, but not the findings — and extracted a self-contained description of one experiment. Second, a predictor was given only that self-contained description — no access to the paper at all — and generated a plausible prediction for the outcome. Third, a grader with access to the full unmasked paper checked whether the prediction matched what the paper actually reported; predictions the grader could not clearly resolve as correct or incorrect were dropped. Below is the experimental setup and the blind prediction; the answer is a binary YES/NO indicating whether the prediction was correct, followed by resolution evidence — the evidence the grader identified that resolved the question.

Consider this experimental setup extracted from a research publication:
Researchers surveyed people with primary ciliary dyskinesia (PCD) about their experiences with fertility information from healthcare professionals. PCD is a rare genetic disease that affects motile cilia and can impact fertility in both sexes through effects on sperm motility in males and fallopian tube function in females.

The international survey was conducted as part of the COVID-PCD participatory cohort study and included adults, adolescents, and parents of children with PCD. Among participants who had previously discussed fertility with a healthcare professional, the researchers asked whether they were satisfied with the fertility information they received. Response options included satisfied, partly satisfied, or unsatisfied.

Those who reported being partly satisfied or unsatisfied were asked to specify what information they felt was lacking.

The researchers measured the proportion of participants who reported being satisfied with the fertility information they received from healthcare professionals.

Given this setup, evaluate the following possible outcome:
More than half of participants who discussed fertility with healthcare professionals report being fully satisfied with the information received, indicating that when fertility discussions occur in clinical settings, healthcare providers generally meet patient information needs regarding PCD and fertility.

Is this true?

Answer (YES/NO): NO